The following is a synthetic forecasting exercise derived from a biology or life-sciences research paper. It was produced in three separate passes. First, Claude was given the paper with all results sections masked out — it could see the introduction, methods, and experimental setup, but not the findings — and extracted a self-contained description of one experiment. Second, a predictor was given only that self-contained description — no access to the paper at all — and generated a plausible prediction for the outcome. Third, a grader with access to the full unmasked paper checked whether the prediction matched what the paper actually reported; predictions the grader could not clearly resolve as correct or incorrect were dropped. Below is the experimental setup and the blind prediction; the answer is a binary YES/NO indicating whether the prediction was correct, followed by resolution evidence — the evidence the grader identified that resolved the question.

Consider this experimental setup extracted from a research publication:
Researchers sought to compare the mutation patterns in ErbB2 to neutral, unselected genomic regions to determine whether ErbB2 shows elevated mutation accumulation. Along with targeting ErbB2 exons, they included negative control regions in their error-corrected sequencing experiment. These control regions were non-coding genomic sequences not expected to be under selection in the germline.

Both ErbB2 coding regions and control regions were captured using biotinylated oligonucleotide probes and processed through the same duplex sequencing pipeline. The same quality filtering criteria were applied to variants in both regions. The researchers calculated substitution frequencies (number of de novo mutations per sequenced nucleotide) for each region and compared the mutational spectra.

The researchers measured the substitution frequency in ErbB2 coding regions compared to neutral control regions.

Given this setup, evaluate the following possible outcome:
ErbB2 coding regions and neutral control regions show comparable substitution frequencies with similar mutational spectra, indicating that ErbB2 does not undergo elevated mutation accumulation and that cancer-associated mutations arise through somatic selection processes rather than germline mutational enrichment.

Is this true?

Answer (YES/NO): NO